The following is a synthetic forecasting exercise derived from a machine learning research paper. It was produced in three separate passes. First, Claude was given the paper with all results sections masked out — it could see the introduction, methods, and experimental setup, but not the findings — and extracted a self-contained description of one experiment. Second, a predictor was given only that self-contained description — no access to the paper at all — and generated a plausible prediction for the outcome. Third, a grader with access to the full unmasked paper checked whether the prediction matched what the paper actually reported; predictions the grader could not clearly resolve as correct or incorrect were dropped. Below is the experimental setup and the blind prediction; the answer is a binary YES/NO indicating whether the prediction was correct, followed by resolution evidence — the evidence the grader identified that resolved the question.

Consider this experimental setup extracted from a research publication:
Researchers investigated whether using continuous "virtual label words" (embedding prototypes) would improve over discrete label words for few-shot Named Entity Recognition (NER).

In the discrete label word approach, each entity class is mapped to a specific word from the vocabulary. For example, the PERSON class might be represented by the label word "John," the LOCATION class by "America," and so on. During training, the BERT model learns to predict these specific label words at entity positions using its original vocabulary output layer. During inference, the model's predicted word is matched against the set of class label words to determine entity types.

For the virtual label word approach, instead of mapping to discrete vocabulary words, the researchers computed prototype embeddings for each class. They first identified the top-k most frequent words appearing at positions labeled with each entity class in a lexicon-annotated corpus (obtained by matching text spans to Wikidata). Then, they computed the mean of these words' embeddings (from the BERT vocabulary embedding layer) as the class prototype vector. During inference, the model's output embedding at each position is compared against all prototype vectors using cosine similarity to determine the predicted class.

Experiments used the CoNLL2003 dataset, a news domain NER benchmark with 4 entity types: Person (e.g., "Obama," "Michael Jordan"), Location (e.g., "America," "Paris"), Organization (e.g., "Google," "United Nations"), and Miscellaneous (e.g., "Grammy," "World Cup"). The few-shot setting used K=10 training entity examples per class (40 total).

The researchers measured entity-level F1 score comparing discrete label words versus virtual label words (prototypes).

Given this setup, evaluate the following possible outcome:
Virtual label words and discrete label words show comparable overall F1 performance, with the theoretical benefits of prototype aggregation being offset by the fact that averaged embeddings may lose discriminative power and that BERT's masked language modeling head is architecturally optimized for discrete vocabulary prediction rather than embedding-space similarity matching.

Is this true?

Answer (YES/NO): NO